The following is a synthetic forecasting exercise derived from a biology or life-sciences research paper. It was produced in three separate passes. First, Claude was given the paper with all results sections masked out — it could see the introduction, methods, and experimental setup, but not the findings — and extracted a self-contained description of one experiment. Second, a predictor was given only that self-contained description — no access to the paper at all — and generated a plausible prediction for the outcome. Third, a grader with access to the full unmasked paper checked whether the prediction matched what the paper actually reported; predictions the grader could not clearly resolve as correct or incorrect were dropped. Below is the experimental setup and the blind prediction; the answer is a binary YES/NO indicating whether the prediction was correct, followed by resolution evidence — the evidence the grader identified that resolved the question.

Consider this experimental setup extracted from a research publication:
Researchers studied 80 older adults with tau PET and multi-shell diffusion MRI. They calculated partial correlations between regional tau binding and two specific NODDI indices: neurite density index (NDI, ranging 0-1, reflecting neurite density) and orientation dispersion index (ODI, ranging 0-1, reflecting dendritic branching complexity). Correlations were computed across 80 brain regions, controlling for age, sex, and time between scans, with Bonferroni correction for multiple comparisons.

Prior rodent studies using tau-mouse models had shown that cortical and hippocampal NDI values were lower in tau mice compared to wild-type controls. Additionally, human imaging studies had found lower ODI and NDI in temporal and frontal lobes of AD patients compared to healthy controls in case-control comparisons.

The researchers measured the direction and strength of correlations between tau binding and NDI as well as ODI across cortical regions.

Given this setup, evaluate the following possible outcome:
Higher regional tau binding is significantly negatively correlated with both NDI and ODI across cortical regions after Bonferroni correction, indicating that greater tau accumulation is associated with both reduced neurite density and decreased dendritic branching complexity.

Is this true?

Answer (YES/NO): NO